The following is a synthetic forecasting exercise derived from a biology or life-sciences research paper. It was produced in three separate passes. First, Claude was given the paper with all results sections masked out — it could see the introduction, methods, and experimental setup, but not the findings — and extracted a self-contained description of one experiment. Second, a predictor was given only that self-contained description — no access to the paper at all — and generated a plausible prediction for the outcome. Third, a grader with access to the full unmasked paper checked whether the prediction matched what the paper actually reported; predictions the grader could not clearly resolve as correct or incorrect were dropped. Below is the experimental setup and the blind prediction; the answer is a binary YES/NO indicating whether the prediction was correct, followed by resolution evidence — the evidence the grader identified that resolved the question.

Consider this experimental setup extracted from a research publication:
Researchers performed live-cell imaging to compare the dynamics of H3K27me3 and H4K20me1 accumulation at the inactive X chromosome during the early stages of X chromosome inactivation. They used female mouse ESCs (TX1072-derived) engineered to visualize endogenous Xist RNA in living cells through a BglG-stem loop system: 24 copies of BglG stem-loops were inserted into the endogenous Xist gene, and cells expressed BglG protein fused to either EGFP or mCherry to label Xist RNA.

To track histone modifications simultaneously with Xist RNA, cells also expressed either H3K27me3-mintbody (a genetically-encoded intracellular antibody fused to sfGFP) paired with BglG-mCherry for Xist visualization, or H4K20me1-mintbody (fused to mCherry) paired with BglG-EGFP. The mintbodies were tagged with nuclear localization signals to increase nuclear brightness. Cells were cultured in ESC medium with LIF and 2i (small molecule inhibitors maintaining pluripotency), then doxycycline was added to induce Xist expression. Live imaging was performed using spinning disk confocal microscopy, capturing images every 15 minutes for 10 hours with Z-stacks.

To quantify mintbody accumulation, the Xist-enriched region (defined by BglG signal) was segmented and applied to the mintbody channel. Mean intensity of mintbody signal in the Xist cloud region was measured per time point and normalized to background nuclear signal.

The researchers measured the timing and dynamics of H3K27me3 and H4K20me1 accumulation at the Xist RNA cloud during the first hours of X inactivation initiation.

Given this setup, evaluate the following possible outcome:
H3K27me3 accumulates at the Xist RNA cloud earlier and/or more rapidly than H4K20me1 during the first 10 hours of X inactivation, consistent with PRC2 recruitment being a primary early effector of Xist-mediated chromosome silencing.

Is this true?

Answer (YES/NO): NO